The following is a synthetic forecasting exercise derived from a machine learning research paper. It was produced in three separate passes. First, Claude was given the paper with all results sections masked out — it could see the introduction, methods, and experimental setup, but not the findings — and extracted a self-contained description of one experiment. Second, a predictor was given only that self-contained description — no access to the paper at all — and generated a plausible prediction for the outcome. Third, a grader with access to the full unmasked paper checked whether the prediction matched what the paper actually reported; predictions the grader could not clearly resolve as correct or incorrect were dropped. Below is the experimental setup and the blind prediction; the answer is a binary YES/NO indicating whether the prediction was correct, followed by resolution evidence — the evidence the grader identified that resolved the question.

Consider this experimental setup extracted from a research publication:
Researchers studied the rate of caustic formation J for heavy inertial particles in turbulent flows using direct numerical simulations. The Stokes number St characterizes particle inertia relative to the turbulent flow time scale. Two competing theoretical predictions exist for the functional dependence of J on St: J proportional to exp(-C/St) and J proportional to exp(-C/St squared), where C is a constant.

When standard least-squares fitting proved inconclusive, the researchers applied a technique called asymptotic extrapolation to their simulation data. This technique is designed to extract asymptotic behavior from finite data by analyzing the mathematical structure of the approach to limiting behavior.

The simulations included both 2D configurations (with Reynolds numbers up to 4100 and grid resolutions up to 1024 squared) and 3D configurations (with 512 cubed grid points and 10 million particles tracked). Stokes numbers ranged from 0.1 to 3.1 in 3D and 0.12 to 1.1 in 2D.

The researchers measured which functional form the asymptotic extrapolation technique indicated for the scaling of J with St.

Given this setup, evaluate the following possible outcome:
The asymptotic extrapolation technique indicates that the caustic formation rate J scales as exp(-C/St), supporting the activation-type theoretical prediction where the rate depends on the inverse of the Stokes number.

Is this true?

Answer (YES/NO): YES